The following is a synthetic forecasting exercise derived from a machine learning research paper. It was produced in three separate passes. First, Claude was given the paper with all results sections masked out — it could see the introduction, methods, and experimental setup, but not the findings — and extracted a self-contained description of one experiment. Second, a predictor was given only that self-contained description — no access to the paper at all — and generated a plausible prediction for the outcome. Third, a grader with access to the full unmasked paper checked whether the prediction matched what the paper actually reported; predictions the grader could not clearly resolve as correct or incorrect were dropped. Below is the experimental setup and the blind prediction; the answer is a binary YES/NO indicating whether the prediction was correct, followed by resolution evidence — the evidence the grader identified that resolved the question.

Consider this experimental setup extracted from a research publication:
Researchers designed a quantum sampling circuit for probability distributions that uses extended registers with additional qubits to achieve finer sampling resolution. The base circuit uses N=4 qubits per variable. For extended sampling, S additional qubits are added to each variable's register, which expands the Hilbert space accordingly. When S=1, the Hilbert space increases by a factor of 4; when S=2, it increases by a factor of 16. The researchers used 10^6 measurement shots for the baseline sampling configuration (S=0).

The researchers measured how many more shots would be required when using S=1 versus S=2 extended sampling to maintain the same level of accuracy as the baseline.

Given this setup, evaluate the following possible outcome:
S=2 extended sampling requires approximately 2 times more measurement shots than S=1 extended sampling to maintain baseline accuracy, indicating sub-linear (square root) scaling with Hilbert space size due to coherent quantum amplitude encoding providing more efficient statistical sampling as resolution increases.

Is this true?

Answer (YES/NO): NO